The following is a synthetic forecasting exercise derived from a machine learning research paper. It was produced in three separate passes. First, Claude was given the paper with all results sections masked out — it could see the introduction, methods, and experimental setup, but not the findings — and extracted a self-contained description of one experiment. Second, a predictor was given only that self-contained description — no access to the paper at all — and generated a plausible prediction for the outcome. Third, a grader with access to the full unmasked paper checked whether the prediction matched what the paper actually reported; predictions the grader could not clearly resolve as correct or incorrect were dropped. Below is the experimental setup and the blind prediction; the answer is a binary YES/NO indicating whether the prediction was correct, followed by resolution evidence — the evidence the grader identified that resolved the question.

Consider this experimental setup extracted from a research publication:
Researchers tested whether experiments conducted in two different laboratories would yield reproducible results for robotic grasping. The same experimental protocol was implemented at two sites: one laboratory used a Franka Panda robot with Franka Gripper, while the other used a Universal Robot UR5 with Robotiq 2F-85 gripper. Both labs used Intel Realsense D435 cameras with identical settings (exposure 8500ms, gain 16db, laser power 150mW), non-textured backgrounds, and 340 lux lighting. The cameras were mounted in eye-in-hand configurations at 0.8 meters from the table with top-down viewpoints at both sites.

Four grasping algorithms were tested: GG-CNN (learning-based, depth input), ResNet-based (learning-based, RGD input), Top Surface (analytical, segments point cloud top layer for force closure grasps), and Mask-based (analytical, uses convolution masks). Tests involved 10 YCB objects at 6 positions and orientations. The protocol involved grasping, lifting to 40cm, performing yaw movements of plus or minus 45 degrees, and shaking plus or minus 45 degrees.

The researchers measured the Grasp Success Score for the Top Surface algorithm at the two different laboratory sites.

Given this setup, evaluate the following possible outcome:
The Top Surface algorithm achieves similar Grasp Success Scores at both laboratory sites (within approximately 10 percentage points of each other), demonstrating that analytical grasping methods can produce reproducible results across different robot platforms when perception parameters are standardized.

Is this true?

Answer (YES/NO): NO